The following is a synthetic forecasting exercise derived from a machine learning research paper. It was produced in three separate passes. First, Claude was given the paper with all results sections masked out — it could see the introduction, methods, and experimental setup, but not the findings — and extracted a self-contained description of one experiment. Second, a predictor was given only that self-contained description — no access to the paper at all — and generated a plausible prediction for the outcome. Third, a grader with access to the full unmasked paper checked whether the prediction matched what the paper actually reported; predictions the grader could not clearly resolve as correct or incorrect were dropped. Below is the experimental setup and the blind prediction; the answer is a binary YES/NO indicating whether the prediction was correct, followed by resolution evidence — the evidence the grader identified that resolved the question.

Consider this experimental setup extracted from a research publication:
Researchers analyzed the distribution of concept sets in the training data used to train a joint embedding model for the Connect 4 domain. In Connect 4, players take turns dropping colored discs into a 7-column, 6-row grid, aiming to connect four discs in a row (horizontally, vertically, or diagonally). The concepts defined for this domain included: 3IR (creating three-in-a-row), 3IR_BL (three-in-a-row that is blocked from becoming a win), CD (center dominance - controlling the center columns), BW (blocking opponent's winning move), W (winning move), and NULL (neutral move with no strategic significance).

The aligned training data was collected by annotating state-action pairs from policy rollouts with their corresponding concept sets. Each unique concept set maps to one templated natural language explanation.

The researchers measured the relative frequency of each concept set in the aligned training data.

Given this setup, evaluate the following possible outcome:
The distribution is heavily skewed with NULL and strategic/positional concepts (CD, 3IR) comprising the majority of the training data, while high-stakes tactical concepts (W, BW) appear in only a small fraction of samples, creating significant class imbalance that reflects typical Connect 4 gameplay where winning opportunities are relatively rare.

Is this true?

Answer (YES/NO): NO